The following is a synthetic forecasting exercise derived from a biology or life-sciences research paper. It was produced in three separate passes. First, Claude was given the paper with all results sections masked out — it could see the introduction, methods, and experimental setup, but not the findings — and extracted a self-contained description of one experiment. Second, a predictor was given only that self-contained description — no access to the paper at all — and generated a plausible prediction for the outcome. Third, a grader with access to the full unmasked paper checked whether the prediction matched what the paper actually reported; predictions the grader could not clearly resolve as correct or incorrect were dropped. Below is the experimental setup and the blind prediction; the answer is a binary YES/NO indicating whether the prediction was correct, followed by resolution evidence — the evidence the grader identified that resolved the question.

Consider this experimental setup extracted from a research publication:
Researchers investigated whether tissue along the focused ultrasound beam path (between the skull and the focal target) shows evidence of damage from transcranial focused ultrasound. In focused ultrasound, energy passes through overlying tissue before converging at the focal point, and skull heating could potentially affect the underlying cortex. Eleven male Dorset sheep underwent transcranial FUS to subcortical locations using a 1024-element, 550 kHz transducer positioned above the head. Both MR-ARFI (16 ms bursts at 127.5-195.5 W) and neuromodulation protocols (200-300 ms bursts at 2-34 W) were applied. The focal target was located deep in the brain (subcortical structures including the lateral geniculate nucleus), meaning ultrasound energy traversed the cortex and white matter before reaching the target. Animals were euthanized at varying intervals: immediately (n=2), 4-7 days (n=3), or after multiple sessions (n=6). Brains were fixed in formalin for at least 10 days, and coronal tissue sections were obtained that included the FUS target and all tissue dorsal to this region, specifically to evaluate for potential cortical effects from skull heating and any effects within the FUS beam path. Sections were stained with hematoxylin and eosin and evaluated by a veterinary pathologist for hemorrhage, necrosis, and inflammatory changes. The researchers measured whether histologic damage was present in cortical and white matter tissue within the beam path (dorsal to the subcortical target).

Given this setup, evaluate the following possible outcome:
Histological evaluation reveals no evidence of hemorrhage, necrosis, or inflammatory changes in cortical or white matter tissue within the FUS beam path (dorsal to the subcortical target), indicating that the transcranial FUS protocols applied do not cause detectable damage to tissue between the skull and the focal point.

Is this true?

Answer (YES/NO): YES